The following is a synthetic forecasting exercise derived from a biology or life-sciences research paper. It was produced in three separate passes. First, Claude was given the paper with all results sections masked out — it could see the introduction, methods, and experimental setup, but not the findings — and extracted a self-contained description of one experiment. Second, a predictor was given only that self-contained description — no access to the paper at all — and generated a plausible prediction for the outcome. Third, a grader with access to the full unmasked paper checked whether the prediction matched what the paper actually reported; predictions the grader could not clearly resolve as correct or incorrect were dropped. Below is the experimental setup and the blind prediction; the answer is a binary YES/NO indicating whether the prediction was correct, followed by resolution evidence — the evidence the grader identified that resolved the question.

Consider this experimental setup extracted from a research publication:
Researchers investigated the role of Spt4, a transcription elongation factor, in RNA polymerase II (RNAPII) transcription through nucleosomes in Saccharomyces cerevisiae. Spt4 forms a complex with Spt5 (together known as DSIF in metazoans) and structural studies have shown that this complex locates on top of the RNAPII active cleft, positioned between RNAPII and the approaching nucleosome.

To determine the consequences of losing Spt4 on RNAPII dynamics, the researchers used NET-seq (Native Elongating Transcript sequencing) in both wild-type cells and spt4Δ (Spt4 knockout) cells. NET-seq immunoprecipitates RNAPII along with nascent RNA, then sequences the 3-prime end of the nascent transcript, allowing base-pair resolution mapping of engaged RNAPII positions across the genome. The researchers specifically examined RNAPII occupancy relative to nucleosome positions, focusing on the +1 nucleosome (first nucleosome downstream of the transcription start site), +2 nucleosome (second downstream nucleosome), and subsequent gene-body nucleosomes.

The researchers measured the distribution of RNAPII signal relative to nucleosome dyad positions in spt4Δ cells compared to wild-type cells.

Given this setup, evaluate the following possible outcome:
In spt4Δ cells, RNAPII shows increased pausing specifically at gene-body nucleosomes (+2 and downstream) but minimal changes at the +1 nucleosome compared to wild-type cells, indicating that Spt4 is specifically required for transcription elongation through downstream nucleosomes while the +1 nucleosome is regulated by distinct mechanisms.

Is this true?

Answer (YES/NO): YES